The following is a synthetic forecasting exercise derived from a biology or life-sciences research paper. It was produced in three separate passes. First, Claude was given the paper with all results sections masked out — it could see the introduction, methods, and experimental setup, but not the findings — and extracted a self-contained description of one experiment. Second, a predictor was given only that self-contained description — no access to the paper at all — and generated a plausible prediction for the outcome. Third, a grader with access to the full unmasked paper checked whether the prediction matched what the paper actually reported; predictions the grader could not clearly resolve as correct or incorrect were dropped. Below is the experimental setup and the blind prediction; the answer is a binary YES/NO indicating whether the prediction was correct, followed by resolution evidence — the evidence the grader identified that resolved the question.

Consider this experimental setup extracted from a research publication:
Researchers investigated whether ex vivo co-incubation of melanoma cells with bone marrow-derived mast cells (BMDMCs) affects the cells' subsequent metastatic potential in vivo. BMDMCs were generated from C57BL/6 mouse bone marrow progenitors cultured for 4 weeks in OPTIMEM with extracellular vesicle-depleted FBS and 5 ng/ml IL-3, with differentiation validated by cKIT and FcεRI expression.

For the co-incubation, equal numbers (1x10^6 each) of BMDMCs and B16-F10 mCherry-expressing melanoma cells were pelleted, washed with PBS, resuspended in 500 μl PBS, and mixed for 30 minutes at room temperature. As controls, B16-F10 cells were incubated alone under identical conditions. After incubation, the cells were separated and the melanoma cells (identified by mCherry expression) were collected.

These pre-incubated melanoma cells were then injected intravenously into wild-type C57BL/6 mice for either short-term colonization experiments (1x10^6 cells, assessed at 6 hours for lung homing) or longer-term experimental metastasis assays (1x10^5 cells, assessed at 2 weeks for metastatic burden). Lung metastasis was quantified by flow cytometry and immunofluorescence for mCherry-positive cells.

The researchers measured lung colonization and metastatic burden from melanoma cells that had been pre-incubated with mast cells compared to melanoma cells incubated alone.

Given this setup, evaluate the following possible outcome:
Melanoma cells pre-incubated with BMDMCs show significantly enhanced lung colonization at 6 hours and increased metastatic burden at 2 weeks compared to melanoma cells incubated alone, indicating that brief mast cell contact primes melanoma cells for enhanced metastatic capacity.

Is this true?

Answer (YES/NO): NO